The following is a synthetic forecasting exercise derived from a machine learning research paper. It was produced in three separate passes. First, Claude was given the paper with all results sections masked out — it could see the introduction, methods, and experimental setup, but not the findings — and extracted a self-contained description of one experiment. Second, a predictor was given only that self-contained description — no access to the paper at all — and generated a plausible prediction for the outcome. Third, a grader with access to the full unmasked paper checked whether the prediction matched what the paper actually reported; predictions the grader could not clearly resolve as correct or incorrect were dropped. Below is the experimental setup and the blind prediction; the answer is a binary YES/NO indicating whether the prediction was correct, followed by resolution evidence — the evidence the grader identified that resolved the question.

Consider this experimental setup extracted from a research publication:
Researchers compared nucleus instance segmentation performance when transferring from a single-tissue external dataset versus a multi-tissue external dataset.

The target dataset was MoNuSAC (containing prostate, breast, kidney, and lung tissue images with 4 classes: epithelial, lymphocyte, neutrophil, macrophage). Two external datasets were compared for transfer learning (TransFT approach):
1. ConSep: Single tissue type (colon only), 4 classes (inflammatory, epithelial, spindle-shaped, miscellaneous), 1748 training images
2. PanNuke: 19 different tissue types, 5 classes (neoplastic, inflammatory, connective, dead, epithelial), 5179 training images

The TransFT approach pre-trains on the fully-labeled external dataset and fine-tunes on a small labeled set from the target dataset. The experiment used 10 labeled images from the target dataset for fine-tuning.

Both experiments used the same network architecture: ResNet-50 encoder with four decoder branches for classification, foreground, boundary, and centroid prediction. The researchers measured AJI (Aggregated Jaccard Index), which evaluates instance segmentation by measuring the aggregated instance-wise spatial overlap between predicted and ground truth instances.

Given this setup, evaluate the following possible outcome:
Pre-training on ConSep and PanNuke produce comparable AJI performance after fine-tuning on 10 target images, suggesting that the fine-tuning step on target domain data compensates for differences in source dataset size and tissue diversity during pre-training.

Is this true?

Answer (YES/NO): NO